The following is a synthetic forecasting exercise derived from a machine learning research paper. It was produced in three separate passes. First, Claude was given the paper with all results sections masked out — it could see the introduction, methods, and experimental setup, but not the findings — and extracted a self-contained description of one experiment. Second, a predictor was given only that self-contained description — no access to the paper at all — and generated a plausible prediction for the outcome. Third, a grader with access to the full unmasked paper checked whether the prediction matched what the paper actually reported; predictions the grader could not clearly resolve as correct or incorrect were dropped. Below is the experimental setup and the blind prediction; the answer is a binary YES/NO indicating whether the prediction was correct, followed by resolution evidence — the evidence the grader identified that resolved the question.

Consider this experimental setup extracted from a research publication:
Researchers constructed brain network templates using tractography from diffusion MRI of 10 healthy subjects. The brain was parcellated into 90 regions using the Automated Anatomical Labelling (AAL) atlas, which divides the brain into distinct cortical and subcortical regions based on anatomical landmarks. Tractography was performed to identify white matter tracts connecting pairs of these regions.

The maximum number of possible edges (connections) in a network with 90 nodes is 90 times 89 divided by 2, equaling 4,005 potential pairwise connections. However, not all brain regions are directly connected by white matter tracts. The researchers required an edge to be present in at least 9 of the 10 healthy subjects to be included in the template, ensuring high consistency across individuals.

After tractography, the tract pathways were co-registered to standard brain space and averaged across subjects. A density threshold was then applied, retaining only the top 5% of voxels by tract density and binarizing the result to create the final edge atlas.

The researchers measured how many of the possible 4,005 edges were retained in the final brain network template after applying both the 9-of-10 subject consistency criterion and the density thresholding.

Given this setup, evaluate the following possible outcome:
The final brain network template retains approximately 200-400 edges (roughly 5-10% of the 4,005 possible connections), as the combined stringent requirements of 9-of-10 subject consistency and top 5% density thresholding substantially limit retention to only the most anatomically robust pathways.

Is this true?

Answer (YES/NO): NO